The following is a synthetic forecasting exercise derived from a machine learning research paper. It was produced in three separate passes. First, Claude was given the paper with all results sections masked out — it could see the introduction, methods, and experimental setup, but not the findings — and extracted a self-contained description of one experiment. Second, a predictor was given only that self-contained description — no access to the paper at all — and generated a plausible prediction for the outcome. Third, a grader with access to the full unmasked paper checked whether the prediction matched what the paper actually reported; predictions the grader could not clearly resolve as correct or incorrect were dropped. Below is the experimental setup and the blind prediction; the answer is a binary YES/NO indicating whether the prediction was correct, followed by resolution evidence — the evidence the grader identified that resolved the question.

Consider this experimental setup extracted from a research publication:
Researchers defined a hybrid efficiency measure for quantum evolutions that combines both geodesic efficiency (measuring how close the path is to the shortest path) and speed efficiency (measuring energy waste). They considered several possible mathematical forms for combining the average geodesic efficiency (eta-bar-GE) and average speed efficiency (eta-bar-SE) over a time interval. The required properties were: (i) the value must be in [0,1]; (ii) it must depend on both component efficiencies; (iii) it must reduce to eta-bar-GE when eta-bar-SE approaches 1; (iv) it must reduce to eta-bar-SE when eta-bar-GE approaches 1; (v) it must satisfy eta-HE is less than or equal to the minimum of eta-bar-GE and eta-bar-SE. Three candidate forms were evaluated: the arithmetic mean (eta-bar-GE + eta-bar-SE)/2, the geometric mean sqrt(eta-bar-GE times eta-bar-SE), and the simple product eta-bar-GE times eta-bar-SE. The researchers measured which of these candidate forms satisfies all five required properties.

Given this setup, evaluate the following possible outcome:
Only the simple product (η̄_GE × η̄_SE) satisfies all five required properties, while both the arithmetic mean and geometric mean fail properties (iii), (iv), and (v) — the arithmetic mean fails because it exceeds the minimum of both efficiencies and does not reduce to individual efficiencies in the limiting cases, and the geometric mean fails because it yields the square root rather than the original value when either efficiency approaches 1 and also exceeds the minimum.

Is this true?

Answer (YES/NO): YES